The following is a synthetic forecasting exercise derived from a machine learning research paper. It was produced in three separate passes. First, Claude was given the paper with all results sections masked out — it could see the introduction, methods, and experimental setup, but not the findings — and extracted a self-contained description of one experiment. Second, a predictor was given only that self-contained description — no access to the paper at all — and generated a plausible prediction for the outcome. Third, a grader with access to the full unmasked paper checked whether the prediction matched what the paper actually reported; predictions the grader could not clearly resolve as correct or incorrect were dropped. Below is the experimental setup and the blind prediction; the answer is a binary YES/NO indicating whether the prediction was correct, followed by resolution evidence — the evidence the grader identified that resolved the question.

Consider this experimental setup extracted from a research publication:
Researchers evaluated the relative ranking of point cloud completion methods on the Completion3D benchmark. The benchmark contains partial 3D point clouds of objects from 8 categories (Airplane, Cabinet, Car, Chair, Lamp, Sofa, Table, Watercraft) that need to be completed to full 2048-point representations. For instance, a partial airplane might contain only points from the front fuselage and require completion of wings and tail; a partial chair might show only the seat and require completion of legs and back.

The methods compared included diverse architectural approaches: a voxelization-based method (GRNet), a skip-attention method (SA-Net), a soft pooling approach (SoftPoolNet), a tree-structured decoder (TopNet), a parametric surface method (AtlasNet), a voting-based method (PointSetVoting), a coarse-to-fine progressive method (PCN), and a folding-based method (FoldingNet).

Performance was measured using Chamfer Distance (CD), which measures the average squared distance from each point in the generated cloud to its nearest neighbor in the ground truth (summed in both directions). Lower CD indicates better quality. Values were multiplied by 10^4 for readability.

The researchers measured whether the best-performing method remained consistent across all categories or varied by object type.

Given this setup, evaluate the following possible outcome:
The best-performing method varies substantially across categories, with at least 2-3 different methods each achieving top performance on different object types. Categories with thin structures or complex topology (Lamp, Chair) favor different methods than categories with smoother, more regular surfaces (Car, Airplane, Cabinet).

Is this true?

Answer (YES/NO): YES